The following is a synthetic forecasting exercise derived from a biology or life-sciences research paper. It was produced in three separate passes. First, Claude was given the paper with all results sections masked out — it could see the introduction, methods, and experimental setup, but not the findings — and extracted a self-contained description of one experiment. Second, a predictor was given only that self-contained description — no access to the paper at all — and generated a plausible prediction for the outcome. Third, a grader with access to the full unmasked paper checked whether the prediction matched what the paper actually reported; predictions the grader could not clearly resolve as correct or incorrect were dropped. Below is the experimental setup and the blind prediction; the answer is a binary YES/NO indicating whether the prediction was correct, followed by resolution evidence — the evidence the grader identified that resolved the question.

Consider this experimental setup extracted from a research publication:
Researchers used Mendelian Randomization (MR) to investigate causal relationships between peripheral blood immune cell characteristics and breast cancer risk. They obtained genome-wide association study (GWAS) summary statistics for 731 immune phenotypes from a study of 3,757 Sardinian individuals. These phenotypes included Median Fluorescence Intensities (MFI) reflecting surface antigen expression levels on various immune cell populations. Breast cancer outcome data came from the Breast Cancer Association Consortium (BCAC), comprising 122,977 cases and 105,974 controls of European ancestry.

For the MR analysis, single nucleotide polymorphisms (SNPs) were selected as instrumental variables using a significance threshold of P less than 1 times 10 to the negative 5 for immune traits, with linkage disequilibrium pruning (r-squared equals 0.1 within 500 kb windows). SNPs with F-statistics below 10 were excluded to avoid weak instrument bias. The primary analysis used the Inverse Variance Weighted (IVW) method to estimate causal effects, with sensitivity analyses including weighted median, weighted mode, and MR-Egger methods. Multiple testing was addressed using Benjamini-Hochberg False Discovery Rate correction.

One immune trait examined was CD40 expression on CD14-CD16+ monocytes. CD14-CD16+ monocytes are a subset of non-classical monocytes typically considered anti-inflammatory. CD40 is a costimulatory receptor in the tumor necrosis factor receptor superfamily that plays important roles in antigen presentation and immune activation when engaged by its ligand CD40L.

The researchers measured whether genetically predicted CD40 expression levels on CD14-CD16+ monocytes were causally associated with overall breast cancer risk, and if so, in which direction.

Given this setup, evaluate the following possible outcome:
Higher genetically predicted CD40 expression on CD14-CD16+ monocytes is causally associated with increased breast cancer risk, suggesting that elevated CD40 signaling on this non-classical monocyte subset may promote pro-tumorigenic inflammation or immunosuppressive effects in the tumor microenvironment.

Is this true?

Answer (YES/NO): YES